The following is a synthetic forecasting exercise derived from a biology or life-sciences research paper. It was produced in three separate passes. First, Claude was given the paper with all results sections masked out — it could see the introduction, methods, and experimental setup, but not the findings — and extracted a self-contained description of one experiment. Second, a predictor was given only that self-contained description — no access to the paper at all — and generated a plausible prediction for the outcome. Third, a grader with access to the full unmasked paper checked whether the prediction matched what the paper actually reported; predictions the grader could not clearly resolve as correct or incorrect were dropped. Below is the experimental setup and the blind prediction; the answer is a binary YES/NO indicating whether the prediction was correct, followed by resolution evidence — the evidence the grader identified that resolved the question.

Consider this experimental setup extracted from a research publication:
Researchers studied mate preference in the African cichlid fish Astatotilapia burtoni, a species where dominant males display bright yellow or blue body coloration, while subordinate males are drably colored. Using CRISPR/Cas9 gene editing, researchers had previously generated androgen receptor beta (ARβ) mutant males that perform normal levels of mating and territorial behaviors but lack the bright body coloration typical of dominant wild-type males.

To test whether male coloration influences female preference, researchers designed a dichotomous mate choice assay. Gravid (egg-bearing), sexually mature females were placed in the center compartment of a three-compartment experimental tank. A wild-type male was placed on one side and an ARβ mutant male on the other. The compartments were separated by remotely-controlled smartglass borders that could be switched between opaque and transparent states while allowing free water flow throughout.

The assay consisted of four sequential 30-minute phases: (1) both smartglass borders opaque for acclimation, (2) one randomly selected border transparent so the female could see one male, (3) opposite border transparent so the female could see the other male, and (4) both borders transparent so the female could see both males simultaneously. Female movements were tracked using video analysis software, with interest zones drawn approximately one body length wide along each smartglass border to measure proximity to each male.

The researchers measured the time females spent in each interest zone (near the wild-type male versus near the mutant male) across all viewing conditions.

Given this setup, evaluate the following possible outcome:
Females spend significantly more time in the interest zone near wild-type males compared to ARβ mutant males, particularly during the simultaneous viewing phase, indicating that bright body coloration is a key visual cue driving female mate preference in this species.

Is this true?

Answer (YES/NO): NO